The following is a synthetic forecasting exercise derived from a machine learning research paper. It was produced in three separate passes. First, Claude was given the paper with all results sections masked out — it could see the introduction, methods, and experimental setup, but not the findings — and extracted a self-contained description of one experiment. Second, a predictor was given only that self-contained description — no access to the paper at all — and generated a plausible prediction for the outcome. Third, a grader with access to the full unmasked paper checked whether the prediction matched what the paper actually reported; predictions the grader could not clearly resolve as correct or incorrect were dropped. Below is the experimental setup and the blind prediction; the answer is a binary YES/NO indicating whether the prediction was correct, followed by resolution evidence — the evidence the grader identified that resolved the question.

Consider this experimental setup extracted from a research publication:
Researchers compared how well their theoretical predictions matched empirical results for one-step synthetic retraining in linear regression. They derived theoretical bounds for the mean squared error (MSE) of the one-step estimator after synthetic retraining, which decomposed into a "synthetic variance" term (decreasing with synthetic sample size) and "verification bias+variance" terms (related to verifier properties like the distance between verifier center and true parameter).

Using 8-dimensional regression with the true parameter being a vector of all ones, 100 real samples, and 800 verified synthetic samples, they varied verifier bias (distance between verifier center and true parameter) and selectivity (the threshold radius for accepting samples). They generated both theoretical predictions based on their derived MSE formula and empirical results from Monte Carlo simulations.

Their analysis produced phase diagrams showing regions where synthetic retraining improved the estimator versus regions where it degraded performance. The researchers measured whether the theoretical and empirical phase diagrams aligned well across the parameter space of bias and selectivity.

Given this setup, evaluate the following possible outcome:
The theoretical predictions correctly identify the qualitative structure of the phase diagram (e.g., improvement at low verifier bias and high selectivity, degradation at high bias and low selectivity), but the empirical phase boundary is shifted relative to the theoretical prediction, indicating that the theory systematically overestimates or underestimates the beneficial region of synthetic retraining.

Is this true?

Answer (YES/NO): NO